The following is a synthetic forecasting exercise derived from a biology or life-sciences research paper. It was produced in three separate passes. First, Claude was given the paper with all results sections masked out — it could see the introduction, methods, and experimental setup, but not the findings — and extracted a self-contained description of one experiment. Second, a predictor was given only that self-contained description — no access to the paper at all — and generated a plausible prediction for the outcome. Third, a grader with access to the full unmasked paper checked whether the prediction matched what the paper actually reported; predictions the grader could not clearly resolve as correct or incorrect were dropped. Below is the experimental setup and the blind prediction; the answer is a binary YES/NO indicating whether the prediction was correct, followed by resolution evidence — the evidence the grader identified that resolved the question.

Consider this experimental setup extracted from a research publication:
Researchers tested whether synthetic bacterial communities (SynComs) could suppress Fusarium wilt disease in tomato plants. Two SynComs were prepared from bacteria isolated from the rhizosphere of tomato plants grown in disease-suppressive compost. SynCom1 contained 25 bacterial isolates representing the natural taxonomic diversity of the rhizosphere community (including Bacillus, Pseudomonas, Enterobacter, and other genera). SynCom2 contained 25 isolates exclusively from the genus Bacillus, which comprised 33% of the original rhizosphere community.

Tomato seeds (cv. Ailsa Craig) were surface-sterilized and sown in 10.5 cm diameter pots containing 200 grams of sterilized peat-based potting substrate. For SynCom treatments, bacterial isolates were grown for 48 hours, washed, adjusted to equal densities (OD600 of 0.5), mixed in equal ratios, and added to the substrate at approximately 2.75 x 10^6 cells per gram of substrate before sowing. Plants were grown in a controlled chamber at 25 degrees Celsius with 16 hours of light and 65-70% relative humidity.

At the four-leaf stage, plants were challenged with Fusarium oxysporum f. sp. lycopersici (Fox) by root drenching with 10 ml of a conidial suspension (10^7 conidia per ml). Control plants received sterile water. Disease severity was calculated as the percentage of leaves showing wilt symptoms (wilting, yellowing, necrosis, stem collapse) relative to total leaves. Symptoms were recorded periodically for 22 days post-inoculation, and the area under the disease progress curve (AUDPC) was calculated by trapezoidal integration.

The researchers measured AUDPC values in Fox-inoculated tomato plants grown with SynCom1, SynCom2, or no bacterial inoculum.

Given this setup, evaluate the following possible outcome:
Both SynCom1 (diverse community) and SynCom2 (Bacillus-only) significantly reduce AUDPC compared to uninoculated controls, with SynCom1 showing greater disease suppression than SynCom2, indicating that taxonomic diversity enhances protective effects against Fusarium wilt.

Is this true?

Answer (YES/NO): NO